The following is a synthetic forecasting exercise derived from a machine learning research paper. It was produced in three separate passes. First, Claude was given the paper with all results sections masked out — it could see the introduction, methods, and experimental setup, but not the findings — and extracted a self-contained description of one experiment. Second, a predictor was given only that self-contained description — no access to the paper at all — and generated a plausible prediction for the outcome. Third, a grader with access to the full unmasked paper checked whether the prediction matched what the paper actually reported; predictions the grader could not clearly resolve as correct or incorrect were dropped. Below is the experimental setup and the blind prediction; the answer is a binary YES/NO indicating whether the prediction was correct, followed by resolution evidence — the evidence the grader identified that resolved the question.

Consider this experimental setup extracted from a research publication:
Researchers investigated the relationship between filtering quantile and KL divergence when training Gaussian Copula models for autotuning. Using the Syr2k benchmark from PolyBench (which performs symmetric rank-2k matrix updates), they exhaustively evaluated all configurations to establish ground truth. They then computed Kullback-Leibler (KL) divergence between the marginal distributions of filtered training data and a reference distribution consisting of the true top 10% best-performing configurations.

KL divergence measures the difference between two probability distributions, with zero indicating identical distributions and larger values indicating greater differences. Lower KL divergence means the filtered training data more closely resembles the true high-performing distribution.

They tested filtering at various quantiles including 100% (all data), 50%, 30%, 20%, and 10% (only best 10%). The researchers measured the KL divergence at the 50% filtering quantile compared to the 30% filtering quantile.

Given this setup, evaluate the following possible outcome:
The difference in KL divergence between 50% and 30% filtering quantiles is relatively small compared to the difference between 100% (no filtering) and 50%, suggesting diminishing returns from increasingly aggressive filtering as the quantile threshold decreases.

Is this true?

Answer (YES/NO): NO